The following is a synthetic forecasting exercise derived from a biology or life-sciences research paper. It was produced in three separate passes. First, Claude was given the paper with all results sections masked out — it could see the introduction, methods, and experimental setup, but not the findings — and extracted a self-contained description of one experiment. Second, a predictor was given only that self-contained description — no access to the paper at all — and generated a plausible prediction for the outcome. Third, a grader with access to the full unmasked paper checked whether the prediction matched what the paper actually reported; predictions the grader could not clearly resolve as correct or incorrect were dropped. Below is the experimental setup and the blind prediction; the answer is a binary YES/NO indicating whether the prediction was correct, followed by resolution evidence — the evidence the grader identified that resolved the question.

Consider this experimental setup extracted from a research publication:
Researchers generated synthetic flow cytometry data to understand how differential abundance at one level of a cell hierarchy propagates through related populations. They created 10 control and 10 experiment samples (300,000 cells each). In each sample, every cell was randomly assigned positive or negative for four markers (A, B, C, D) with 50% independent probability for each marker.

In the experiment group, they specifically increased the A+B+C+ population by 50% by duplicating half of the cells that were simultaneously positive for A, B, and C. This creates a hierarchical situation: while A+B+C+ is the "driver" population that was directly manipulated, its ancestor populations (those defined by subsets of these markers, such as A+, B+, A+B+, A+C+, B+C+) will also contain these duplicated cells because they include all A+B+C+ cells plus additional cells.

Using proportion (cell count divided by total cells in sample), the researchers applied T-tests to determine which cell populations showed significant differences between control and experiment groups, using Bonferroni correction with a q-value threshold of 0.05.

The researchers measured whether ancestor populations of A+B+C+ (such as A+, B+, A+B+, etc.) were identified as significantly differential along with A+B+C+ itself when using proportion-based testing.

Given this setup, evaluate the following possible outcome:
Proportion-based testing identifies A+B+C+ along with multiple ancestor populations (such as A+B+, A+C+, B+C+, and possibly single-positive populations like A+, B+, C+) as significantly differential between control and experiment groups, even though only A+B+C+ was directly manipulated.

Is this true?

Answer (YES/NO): YES